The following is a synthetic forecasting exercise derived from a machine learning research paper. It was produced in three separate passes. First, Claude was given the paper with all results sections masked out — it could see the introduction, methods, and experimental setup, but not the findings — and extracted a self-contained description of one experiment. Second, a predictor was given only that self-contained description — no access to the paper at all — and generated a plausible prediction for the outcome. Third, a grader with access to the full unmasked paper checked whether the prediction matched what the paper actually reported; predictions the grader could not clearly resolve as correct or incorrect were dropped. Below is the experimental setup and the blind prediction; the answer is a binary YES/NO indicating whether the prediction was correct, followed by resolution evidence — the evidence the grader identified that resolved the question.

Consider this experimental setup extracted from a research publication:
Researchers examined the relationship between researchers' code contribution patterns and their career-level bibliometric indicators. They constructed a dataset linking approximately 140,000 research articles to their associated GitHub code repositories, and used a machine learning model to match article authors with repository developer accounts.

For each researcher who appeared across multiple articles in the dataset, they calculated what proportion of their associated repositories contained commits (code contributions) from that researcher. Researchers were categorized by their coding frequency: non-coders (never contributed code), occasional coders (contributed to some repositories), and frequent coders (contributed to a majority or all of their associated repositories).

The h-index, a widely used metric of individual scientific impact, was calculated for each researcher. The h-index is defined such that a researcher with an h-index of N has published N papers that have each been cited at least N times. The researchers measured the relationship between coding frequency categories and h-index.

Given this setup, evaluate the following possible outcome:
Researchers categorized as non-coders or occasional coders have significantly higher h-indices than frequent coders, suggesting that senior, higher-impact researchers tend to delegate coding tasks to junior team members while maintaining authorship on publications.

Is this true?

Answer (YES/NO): YES